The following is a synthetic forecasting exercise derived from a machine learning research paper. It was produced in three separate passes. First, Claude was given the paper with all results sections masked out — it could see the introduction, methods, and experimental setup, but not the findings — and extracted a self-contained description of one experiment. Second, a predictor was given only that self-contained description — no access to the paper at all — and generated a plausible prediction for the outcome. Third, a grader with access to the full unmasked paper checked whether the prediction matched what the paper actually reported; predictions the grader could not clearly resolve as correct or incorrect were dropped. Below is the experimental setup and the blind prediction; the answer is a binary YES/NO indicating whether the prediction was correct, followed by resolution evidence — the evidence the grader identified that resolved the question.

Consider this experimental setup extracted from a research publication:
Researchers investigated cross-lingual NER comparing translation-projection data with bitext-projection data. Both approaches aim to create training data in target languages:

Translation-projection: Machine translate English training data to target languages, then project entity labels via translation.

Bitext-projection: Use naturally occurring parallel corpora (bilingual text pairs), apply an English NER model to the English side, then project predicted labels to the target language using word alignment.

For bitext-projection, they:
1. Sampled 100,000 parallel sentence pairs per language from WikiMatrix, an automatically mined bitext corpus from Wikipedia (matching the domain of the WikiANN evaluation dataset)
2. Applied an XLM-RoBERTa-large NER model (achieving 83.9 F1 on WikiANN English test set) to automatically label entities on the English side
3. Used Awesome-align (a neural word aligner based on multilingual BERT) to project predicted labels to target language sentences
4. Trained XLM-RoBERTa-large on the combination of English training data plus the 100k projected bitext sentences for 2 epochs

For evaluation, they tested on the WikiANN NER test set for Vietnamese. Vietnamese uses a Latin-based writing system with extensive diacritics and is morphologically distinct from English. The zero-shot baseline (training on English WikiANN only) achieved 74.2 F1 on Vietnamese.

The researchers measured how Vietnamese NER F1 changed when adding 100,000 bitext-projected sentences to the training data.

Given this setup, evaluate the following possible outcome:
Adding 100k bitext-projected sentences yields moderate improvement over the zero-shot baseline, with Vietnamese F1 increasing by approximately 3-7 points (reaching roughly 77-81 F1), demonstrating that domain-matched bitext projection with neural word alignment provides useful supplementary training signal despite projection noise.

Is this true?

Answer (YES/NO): NO